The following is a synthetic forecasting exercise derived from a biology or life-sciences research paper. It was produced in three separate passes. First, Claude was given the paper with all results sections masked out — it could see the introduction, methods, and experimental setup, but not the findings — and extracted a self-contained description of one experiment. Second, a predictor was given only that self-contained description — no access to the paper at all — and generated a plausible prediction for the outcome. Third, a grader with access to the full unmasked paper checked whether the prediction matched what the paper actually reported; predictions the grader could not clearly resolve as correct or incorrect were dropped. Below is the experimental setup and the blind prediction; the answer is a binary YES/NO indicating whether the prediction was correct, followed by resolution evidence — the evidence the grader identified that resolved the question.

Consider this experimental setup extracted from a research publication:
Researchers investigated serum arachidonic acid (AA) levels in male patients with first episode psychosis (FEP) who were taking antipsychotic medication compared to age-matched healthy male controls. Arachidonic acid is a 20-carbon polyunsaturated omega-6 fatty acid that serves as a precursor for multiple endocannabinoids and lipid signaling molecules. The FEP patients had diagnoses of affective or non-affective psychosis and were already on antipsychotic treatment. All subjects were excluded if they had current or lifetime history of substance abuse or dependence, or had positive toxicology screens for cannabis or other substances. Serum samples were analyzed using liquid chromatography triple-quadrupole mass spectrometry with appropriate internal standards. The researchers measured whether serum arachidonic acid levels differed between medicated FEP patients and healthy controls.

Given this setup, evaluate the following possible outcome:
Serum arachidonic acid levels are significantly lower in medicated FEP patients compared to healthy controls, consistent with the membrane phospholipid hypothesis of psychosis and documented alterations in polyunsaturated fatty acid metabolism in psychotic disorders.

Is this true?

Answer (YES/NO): YES